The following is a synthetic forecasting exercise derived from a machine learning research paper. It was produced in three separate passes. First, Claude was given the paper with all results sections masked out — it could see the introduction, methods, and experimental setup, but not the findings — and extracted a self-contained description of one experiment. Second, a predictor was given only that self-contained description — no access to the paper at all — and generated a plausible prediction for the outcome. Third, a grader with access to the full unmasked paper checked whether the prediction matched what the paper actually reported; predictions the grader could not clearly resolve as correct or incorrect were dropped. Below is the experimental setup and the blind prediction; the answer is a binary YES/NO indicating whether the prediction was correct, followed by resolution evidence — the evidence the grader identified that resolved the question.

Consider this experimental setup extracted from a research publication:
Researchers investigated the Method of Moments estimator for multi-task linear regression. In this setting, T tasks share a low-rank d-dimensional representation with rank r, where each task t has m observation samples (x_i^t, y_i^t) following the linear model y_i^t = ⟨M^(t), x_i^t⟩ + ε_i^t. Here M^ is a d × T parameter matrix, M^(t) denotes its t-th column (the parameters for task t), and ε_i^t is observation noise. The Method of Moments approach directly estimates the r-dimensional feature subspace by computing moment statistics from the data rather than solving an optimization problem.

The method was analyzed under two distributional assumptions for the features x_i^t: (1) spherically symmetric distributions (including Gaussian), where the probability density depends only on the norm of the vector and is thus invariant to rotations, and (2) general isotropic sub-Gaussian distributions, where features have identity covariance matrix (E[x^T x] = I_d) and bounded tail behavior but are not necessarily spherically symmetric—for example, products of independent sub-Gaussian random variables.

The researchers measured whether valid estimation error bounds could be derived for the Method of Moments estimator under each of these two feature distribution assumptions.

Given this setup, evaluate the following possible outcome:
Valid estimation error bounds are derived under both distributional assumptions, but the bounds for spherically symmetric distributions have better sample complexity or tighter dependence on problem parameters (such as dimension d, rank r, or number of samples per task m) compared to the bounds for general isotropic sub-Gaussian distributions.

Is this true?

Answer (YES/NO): NO